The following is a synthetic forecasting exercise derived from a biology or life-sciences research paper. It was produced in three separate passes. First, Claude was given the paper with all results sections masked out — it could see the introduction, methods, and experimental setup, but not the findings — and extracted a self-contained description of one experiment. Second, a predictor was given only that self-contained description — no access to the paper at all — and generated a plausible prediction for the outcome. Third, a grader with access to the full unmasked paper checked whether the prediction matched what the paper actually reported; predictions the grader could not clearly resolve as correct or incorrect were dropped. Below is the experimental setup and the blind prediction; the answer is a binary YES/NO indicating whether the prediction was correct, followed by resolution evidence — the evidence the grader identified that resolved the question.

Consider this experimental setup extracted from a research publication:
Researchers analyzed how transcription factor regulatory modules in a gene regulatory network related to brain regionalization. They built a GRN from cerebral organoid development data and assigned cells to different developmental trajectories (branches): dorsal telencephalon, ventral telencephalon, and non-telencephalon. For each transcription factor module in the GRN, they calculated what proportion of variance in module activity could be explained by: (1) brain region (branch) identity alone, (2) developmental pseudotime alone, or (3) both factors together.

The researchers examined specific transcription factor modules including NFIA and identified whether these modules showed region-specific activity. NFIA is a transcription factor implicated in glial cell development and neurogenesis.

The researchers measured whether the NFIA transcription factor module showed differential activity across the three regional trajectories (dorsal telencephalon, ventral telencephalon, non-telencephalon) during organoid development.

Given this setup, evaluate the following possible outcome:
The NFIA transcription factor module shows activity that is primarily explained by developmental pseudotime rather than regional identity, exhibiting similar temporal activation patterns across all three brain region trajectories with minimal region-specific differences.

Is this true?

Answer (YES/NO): NO